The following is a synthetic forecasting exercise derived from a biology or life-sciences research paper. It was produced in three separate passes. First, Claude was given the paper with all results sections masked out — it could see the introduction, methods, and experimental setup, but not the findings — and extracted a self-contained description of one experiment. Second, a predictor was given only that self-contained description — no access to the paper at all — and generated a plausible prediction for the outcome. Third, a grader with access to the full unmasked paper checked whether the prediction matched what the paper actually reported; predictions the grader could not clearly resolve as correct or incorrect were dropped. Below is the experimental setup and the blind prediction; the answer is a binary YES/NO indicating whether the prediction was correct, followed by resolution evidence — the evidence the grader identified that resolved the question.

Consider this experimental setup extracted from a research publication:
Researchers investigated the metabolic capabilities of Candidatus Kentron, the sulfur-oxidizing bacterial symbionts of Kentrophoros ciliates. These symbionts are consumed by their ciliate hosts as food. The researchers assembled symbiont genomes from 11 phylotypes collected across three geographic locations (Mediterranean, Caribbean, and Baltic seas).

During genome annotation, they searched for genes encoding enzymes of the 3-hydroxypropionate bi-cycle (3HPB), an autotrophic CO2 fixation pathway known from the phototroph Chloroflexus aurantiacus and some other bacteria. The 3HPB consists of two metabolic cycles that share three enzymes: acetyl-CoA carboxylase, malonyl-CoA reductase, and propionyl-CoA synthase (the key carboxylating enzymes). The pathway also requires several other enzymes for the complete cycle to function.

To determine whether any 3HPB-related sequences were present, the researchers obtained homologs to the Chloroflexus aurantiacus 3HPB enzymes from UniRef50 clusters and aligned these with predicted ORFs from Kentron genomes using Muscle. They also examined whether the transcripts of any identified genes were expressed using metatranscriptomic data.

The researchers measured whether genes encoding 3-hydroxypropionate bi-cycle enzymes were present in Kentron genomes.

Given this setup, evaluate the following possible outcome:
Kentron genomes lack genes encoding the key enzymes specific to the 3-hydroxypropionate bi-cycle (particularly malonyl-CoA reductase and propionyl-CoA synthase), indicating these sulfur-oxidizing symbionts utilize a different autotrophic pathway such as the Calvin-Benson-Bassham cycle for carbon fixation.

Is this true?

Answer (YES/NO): NO